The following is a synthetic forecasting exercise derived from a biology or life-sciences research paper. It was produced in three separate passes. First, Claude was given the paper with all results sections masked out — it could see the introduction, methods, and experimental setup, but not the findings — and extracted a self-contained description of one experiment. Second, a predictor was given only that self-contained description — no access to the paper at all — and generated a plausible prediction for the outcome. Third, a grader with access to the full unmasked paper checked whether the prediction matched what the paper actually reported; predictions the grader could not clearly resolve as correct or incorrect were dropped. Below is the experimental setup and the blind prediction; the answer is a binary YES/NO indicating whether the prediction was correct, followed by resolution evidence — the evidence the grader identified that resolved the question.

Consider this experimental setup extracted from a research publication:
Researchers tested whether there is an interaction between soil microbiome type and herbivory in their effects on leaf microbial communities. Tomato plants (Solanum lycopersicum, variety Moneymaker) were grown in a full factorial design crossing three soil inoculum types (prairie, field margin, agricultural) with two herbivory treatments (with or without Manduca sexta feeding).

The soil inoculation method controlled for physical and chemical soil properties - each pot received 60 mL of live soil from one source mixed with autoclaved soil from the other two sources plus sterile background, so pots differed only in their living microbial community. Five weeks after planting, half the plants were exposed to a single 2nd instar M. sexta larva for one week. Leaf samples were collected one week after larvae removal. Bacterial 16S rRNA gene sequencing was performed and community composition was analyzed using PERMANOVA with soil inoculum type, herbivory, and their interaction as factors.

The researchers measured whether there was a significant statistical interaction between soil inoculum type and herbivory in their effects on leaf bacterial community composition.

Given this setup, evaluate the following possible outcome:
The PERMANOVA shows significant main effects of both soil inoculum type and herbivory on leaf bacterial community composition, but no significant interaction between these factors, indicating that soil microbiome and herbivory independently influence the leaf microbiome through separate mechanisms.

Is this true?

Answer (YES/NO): NO